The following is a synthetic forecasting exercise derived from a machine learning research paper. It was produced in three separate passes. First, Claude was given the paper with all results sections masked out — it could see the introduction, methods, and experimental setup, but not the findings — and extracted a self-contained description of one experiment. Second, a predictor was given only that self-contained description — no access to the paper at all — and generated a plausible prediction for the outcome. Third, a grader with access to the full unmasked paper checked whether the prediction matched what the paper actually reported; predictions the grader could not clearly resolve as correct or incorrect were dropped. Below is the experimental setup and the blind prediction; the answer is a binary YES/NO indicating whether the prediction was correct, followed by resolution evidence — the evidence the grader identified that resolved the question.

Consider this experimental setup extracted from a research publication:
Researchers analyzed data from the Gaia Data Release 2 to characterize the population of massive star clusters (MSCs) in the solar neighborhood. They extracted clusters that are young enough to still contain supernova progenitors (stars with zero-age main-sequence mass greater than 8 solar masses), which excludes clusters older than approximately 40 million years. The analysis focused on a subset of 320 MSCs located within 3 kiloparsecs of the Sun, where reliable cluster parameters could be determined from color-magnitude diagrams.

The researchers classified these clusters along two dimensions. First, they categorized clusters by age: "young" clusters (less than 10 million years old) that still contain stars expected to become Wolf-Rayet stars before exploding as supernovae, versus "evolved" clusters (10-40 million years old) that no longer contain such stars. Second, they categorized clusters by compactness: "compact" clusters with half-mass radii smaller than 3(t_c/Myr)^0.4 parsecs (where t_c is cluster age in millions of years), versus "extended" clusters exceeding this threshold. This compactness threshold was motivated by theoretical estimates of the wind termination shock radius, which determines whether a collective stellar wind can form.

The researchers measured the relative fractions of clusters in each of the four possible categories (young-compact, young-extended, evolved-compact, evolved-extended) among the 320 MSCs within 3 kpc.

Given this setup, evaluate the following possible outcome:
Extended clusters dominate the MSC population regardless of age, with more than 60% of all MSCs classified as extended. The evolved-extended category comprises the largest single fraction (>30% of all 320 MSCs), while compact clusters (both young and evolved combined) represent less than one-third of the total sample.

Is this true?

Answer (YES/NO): NO